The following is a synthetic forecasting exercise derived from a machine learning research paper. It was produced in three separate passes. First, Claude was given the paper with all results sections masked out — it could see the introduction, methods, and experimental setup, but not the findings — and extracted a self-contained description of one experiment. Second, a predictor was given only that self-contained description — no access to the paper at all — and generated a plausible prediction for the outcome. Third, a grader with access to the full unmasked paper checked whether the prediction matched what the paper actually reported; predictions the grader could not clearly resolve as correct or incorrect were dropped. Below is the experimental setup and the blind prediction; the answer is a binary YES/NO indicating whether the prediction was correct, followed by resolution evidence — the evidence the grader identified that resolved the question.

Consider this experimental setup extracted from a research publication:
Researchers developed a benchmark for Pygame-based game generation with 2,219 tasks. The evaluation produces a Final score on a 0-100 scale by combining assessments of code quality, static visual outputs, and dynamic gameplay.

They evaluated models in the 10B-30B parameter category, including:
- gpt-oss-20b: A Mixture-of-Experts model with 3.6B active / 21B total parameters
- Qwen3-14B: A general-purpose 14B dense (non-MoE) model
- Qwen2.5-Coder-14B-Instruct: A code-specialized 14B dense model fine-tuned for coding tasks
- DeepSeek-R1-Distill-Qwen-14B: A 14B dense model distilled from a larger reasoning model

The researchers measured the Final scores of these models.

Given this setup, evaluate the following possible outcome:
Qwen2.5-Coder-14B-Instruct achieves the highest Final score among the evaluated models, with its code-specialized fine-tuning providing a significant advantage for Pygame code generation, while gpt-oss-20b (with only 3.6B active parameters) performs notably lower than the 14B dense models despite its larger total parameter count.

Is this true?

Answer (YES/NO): NO